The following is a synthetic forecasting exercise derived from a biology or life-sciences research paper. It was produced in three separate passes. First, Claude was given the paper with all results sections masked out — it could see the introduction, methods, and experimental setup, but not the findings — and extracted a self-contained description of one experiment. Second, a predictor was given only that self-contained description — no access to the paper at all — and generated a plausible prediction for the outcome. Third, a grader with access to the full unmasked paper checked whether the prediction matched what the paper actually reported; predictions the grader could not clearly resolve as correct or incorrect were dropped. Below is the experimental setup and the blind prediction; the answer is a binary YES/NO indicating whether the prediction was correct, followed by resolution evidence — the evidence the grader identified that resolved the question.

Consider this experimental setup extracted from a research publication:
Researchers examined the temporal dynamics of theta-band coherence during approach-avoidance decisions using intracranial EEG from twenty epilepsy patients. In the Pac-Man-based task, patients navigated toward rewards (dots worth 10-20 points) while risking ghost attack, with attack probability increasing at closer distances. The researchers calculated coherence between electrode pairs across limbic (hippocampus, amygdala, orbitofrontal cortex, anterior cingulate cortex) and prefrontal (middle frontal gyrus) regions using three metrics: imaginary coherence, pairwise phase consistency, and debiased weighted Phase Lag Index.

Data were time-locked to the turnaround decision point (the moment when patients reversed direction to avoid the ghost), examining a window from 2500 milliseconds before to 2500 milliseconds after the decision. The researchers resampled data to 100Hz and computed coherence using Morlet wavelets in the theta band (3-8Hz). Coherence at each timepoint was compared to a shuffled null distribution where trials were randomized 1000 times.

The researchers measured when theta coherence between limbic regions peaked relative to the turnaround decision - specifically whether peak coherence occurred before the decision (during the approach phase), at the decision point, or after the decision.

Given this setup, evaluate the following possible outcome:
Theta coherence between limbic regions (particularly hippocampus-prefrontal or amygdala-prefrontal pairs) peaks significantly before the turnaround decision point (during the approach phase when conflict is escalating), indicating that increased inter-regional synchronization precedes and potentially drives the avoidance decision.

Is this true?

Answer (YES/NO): NO